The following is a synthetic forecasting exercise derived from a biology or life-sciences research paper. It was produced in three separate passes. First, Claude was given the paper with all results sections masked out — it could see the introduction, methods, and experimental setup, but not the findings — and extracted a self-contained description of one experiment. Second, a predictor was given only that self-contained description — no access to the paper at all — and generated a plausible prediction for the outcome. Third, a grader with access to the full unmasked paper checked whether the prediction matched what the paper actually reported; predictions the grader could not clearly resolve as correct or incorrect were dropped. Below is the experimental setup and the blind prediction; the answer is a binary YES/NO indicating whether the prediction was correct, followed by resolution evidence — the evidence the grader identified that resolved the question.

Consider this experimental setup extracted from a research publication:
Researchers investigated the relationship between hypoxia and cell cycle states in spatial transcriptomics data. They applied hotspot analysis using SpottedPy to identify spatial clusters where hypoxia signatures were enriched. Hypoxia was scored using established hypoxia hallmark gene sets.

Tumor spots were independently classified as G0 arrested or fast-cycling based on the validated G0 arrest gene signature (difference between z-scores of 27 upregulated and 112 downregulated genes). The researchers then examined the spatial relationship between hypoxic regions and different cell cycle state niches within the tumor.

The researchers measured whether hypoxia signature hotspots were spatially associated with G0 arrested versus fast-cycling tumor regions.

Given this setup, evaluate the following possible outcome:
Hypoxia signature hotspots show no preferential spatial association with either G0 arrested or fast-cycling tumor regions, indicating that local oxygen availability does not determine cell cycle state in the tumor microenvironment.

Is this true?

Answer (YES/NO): NO